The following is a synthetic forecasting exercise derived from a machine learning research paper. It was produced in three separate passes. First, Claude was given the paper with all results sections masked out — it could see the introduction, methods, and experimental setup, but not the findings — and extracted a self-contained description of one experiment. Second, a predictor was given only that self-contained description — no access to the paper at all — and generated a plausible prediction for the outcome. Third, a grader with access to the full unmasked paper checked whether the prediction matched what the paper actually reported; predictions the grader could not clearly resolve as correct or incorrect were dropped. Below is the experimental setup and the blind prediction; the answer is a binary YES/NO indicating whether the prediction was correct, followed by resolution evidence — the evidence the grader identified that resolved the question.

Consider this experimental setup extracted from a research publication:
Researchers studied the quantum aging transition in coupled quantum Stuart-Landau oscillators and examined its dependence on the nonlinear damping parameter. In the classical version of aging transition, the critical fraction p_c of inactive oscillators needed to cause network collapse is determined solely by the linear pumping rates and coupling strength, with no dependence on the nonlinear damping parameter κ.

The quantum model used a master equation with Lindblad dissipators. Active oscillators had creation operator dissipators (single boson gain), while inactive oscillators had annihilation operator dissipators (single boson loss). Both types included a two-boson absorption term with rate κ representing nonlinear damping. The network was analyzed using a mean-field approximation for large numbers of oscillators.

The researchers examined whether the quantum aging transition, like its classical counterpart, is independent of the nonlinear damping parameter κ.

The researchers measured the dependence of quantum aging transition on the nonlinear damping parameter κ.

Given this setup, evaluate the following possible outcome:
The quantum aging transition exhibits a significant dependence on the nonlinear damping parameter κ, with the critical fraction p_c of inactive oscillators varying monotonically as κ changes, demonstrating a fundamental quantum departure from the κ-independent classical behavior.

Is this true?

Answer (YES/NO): YES